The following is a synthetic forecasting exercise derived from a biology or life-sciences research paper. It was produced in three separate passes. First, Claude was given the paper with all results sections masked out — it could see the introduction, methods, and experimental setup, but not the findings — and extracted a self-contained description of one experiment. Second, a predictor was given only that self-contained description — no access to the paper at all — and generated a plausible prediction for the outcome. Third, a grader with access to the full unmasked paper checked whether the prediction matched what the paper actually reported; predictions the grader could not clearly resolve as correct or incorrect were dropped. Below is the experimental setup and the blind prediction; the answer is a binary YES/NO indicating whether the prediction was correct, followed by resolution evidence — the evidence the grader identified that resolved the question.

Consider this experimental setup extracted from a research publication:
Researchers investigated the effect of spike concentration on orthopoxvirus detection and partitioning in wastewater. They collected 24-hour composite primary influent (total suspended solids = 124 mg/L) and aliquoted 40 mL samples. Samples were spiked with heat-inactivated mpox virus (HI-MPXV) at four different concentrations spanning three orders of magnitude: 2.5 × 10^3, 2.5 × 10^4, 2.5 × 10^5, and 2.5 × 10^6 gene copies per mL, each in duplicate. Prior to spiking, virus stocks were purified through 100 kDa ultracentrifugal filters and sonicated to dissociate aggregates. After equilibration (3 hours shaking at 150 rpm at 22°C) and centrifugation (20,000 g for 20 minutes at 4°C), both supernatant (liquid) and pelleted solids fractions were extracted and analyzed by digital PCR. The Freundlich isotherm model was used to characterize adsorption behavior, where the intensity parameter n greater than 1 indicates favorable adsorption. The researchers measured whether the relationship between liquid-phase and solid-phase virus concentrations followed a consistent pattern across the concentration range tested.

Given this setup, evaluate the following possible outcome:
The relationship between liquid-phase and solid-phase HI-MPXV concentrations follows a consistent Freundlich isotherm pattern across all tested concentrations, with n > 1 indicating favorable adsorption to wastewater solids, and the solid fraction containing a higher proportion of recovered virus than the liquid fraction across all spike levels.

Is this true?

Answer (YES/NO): YES